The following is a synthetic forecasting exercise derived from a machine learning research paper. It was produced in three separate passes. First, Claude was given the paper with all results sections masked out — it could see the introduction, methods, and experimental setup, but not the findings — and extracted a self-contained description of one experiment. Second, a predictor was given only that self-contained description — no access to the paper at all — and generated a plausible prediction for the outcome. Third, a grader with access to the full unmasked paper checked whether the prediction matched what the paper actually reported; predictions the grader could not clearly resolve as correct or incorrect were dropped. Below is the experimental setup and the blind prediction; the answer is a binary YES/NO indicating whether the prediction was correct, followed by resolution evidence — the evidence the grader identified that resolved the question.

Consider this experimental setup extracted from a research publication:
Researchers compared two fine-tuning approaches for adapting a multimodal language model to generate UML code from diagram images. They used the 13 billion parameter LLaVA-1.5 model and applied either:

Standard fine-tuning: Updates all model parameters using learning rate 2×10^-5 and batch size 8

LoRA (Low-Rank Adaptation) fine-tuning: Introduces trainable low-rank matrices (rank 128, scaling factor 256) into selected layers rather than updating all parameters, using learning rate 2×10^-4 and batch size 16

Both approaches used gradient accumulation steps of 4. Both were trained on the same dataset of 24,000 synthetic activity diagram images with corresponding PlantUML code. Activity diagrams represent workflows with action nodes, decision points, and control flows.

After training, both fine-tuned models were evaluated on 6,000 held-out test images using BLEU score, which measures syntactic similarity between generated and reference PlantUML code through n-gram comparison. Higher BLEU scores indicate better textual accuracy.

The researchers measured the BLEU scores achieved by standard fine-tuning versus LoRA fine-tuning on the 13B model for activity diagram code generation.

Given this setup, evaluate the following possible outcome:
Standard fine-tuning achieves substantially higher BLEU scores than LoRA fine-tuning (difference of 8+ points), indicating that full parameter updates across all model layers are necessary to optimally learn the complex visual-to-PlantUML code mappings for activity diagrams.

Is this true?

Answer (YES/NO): NO